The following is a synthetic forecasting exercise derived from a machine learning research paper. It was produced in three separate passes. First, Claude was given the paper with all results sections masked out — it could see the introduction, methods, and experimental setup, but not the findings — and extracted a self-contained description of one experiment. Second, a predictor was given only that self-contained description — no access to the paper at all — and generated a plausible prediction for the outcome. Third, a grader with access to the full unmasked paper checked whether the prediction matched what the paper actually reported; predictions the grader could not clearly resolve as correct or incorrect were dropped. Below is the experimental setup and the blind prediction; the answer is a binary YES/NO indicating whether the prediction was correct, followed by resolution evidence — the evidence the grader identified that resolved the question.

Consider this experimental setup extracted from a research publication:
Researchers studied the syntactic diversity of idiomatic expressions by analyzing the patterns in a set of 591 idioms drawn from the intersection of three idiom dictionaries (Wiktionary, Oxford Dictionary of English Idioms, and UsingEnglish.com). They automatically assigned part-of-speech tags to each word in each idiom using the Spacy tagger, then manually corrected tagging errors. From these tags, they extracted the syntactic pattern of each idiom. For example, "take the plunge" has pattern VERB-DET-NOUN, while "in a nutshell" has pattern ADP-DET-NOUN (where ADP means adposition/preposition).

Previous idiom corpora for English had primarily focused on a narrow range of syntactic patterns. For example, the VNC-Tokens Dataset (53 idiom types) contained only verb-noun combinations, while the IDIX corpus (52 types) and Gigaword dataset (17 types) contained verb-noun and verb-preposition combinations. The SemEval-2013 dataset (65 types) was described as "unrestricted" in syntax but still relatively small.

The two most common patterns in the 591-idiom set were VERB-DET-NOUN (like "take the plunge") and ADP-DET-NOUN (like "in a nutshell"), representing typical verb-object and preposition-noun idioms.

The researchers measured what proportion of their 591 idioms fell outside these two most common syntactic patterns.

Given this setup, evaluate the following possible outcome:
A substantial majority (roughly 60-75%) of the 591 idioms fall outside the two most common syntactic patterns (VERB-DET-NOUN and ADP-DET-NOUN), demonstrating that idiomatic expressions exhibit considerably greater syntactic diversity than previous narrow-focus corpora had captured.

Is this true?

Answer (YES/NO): YES